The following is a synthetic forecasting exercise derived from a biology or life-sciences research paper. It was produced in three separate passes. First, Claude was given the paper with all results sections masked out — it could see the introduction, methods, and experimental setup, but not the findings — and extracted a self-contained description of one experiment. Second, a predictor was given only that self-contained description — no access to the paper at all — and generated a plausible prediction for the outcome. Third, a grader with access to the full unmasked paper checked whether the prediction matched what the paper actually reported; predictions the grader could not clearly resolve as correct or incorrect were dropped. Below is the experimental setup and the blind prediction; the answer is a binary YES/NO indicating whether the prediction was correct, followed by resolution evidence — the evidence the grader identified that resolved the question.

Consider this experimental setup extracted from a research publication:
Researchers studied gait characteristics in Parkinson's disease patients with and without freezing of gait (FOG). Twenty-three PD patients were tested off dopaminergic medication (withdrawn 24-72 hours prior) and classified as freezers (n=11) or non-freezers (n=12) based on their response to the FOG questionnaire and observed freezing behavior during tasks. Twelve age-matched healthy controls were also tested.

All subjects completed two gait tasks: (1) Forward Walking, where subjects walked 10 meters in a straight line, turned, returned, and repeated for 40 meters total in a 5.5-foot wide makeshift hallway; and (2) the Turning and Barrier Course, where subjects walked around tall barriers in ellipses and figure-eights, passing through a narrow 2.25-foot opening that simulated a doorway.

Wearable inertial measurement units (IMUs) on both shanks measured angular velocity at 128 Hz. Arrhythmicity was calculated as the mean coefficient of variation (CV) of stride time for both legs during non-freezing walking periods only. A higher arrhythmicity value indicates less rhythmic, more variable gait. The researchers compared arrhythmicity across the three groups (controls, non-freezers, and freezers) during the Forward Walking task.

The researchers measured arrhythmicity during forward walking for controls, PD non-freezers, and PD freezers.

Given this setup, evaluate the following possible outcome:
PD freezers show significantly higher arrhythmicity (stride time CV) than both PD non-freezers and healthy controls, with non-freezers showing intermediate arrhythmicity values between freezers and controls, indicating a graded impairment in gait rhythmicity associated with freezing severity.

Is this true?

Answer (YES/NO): NO